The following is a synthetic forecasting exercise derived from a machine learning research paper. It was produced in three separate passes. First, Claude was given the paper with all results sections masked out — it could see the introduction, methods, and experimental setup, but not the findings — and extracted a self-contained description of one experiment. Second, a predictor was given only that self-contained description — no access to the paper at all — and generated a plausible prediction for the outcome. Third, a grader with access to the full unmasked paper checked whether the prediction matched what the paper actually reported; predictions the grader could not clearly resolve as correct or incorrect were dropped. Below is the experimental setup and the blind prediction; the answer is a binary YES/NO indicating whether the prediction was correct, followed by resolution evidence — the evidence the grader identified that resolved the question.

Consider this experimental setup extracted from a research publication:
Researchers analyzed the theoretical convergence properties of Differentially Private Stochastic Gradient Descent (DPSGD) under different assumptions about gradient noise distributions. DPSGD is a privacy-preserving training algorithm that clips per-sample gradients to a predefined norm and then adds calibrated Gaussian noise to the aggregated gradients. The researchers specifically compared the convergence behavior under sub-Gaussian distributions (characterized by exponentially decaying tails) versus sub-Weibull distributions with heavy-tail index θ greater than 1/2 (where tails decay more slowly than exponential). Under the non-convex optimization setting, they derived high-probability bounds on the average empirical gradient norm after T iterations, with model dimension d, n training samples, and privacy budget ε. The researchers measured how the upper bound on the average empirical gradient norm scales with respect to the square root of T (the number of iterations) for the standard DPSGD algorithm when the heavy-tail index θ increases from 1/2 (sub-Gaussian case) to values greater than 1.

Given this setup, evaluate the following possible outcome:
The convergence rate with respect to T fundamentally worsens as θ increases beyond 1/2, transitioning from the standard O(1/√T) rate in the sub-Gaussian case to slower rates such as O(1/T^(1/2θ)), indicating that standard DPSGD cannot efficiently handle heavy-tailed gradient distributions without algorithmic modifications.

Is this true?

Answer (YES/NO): NO